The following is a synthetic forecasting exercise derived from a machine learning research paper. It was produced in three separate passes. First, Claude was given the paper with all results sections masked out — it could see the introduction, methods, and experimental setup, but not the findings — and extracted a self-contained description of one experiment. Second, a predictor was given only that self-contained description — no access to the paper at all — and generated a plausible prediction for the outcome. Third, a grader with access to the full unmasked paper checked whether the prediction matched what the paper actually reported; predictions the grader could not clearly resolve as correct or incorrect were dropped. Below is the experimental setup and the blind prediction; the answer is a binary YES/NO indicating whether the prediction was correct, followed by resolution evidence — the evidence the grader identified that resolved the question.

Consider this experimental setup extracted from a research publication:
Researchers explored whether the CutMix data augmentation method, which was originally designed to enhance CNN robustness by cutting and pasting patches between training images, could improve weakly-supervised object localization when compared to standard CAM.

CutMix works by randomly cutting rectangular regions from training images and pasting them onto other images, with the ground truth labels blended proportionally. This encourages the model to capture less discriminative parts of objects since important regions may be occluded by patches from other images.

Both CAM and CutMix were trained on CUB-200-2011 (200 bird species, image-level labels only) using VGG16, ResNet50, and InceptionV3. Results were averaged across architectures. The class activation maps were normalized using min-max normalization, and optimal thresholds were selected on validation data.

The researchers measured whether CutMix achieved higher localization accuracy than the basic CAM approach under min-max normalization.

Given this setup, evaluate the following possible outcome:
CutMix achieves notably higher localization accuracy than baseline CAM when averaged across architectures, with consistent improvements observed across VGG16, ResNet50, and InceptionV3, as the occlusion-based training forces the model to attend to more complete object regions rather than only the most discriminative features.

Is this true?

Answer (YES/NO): NO